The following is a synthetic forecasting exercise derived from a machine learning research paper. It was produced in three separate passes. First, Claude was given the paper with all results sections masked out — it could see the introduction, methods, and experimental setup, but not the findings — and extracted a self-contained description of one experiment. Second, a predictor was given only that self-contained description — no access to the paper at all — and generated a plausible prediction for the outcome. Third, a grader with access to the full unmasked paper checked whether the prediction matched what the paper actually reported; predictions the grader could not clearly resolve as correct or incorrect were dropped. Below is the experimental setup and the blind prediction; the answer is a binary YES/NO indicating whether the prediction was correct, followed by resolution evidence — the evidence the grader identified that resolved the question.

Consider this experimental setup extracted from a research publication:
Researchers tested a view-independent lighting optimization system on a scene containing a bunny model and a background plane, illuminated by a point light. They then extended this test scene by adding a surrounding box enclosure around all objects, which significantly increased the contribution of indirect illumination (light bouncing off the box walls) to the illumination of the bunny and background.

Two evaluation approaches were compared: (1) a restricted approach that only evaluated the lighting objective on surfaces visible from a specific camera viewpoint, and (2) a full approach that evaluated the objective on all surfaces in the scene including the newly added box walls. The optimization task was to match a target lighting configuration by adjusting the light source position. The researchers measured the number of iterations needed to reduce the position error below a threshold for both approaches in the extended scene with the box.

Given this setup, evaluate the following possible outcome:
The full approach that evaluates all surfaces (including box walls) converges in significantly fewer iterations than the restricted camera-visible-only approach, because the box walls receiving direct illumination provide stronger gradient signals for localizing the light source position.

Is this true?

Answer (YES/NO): YES